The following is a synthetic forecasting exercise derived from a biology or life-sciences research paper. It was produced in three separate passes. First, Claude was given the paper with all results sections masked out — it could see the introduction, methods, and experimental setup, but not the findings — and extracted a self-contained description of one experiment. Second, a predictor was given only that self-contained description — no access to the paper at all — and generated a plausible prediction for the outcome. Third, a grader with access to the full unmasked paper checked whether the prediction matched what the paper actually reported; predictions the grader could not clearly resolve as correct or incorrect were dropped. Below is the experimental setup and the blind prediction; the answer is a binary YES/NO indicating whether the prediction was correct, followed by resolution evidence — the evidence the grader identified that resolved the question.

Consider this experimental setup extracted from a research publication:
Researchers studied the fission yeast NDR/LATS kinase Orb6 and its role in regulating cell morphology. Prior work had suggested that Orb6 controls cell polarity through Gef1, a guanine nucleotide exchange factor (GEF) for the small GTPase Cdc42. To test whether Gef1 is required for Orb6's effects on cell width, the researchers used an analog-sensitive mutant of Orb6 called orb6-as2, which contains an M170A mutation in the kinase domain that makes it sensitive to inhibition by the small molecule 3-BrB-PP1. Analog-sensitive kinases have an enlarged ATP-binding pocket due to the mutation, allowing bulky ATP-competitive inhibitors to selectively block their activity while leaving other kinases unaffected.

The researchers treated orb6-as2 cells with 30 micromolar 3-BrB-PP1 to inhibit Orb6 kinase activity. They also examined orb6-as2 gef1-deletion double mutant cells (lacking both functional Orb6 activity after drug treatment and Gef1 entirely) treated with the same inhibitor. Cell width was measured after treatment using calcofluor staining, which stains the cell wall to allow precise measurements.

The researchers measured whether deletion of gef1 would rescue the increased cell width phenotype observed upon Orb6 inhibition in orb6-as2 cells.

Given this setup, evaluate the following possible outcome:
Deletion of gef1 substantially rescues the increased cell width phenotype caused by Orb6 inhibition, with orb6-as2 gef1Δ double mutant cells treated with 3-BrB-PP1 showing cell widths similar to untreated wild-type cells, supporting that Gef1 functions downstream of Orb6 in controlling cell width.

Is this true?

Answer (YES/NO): NO